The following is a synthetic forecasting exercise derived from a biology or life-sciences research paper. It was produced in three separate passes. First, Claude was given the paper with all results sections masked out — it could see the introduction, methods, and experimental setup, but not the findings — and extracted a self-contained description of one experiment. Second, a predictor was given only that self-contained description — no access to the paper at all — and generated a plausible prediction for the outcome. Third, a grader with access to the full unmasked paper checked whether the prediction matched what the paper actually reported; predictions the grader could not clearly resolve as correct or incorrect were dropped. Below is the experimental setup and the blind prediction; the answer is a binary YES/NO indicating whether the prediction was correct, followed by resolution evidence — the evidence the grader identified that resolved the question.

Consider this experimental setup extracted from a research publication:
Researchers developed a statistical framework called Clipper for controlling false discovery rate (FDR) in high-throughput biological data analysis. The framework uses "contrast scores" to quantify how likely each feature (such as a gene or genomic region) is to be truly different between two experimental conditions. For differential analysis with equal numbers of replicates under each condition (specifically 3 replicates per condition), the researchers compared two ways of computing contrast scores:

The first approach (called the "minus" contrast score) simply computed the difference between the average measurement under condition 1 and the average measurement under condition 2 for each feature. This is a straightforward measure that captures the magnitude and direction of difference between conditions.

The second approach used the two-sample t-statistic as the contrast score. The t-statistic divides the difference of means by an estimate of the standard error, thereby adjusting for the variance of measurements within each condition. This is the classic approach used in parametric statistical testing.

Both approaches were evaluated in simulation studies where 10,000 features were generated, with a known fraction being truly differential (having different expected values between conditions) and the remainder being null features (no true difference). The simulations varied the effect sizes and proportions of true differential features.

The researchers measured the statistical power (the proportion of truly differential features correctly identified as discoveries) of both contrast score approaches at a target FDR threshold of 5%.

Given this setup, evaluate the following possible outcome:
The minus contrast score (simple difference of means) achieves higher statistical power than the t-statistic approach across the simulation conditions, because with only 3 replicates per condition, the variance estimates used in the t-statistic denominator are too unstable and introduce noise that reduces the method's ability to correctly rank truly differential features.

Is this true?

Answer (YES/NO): YES